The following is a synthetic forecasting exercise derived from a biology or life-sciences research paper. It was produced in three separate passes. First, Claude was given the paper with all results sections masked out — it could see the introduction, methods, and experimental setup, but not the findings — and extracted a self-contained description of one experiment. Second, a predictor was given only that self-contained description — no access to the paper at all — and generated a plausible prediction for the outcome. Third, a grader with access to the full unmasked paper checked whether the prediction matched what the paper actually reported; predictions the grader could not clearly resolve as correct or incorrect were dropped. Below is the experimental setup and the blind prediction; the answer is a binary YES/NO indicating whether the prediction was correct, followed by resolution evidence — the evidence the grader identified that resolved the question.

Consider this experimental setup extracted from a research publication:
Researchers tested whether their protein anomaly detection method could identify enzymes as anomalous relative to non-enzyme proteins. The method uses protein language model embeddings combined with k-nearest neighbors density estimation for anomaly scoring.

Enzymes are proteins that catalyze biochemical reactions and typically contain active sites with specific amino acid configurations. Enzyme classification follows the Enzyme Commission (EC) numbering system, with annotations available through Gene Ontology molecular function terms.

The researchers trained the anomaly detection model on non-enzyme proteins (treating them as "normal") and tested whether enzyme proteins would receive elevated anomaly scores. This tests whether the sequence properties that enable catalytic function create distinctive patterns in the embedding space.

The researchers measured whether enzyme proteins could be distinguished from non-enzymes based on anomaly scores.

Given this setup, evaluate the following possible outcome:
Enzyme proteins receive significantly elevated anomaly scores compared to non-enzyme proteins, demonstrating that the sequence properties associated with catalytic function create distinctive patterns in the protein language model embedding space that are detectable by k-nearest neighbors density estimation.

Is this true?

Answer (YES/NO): YES